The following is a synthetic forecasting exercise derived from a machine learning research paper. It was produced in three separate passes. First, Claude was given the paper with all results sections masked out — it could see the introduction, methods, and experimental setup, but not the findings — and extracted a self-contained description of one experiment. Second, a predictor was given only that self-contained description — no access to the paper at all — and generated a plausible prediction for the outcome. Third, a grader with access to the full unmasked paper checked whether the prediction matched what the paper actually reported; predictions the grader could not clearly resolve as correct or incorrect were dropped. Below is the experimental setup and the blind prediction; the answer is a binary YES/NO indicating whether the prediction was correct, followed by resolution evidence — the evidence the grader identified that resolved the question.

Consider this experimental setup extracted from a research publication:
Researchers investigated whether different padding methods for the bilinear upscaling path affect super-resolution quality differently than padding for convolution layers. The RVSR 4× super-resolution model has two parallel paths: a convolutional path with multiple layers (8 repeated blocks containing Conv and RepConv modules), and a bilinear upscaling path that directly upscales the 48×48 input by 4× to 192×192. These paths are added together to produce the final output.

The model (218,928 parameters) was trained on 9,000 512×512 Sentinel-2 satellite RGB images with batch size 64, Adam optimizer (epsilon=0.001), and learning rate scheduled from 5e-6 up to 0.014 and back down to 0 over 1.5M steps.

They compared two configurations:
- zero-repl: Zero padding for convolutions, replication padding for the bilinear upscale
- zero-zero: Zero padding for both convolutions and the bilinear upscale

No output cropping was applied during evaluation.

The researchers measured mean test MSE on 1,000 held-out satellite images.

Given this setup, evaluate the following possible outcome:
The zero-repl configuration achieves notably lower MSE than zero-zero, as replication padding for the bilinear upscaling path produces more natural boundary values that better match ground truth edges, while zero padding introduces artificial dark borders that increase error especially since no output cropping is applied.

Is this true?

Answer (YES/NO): NO